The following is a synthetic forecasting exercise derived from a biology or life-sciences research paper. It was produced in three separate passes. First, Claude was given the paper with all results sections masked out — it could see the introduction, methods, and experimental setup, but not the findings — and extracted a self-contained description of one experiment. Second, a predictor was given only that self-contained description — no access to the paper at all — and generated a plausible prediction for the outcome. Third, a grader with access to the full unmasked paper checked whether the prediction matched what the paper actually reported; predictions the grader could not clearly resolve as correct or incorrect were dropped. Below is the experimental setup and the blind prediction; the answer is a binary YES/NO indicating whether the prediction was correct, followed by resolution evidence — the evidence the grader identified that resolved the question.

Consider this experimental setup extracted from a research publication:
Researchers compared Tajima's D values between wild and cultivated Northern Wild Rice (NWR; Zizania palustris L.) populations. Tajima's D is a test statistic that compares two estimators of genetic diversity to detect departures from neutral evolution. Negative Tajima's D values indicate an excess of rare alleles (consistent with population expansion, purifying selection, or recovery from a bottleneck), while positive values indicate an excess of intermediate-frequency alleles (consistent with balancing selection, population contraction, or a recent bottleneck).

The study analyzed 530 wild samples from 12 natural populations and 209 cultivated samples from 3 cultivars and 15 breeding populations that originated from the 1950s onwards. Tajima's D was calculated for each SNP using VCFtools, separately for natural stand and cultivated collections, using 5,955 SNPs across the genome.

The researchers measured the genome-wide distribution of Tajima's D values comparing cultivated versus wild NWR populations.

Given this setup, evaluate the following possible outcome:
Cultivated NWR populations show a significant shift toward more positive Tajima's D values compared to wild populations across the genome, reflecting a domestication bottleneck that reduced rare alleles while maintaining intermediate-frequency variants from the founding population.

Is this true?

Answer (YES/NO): NO